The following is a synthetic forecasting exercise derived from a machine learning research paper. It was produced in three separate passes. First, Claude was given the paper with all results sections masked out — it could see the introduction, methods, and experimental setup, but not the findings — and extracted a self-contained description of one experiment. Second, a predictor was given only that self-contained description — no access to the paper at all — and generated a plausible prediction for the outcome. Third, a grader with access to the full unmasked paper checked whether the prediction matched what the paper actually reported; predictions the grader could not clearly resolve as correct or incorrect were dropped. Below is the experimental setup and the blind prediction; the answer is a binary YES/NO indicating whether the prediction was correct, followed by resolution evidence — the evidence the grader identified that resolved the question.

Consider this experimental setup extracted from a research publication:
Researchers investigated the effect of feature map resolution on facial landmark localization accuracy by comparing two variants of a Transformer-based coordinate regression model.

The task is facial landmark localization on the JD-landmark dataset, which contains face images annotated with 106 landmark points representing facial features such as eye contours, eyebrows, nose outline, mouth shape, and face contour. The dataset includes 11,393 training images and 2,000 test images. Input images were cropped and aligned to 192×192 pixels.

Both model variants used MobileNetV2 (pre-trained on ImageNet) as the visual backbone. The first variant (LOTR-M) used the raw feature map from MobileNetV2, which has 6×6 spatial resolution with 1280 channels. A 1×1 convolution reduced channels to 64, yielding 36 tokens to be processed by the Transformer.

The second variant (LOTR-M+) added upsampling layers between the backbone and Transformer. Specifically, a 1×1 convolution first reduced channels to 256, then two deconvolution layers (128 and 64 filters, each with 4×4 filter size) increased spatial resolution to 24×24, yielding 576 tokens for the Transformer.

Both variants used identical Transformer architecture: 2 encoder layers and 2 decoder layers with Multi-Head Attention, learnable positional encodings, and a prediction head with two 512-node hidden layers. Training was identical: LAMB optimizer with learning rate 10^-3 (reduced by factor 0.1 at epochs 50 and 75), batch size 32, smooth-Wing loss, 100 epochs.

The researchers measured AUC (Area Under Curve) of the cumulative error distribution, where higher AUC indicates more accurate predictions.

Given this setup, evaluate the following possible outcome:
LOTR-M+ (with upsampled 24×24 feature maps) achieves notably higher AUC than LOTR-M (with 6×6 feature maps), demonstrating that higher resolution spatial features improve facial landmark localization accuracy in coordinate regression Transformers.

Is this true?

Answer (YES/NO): NO